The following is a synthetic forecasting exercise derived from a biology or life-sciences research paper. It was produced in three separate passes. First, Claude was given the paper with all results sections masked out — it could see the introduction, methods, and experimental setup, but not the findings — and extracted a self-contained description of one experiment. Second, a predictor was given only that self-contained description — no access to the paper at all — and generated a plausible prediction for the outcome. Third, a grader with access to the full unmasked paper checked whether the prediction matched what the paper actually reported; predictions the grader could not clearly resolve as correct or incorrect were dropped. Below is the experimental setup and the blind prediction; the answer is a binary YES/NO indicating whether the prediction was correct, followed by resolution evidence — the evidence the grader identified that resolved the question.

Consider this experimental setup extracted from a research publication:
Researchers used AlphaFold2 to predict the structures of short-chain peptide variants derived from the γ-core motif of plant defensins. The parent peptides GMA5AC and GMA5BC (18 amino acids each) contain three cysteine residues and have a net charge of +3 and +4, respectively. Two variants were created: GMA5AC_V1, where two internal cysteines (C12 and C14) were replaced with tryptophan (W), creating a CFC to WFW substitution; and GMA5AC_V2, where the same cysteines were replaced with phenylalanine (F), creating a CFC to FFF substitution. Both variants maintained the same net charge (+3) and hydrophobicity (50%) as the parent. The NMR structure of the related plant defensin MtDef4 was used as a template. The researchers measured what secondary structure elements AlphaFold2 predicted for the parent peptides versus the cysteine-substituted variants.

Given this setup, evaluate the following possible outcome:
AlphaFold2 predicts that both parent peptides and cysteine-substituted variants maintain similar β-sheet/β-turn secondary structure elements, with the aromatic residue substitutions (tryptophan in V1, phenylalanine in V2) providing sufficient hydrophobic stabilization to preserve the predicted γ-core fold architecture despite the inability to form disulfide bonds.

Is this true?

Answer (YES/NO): NO